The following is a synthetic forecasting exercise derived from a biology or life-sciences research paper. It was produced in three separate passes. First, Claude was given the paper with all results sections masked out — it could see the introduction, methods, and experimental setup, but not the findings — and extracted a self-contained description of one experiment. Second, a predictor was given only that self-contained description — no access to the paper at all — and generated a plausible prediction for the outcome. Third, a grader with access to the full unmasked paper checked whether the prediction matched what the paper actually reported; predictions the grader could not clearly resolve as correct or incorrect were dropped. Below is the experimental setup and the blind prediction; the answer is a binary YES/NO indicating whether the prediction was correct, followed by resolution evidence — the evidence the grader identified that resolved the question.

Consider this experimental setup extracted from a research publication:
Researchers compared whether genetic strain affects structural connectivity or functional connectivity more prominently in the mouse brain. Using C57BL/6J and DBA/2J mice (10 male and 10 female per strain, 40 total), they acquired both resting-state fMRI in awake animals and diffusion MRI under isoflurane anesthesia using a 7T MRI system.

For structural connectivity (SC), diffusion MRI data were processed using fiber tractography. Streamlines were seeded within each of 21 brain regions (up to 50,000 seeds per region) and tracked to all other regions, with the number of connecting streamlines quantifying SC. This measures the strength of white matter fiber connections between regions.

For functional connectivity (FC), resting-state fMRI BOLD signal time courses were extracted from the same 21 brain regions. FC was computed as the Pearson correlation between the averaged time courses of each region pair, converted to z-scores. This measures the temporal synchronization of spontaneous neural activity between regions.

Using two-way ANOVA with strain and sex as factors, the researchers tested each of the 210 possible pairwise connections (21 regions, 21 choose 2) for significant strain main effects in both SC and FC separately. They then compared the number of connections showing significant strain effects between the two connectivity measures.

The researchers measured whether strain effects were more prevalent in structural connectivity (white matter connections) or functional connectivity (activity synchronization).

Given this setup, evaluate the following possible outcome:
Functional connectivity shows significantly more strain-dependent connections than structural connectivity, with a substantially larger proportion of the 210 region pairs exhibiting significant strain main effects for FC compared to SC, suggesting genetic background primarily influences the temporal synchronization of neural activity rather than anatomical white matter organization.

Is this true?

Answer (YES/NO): YES